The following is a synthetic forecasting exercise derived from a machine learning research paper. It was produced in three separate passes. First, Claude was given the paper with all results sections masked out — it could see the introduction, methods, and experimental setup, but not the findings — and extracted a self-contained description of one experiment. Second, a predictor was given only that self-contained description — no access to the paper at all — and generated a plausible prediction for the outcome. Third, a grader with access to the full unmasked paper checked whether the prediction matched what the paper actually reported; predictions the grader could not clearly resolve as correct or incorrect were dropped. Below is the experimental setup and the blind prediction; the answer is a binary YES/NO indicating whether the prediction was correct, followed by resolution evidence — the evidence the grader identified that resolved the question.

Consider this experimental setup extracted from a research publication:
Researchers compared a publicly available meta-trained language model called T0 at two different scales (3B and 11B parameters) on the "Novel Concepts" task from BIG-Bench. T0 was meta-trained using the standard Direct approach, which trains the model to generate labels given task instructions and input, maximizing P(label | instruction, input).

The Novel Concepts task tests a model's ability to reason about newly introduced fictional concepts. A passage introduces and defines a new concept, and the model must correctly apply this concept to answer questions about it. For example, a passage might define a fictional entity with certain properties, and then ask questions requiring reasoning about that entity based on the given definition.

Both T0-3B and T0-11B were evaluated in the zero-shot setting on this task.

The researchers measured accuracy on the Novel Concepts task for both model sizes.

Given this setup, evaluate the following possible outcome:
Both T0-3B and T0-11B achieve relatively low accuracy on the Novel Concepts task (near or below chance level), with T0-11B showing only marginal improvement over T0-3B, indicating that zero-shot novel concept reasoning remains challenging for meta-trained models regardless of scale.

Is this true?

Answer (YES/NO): NO